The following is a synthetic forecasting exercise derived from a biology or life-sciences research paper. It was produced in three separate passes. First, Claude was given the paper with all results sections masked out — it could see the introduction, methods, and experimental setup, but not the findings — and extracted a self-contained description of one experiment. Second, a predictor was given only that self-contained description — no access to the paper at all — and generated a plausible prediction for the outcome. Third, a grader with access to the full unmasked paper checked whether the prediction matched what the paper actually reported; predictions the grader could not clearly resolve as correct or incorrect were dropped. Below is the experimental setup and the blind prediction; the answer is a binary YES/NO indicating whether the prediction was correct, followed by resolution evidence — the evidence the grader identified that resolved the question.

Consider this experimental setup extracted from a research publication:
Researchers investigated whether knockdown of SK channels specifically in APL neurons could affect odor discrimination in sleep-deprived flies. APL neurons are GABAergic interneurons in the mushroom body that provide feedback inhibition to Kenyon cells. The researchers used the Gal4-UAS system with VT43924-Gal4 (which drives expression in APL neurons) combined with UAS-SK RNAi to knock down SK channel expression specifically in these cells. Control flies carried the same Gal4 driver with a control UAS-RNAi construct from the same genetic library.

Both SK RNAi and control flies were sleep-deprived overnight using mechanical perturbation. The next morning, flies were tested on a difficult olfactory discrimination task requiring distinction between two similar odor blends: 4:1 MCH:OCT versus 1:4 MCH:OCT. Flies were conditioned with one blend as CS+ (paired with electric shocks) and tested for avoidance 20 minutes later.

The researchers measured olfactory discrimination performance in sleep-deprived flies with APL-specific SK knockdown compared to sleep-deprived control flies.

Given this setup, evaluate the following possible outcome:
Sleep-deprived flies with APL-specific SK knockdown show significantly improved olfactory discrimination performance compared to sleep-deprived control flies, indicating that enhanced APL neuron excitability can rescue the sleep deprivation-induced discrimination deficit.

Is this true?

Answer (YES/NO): YES